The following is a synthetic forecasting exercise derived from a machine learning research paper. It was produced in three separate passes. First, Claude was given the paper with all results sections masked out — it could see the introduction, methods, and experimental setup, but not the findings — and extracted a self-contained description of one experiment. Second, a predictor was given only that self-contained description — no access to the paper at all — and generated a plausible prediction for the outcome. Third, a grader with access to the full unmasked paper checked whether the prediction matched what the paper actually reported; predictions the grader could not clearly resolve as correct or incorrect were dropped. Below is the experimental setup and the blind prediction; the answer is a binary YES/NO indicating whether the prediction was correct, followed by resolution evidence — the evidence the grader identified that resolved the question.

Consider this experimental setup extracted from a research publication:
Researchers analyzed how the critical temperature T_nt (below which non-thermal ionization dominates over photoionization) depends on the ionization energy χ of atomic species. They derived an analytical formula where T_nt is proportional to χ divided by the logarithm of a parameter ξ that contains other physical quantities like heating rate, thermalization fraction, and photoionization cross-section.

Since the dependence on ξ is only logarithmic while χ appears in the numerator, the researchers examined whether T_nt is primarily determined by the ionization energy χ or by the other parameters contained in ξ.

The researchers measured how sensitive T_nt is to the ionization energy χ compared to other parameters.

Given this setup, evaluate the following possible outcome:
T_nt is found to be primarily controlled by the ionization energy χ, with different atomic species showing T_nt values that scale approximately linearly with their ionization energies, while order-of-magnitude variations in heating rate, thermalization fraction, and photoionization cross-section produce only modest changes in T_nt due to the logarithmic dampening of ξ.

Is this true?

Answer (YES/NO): YES